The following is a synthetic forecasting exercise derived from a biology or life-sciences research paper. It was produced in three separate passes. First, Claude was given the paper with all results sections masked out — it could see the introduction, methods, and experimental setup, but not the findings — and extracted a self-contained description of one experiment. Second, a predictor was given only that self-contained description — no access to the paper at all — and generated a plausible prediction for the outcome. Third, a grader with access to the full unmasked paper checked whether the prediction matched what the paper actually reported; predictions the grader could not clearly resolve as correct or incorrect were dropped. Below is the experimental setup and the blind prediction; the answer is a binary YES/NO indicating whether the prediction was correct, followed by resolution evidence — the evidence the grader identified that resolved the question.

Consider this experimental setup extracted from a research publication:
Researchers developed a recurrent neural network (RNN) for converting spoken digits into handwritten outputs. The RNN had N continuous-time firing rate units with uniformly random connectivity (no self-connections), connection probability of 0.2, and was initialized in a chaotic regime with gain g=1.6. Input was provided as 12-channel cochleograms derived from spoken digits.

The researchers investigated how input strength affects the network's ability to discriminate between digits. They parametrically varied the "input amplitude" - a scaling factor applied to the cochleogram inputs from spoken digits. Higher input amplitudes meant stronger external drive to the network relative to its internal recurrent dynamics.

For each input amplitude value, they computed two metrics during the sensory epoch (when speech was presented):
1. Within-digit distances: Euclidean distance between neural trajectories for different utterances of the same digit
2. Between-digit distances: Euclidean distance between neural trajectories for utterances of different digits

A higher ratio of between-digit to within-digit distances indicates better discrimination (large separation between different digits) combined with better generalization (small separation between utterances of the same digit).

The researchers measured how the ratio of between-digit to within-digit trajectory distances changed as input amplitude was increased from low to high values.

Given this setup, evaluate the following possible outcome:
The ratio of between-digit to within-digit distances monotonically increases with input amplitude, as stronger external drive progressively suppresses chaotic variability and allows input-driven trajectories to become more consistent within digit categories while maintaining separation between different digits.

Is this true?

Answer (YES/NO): NO